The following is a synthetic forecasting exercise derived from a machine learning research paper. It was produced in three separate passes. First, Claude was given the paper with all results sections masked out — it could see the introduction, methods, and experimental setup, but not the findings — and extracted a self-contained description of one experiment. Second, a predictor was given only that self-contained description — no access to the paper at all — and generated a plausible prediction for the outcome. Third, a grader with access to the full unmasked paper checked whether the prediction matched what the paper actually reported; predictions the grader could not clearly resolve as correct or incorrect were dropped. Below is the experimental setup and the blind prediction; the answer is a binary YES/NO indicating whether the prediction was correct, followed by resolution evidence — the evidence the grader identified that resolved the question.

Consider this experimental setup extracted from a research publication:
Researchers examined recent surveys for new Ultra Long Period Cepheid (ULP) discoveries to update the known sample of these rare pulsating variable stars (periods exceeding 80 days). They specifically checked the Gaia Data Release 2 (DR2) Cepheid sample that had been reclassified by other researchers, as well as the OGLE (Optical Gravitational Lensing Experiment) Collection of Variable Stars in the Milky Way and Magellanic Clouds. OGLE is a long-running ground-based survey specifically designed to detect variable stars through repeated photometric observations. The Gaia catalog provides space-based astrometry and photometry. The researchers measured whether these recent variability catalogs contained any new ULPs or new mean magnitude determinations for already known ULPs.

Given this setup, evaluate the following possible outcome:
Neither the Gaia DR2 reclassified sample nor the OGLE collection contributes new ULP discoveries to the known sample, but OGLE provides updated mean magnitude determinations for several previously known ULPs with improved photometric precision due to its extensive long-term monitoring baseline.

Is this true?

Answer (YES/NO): NO